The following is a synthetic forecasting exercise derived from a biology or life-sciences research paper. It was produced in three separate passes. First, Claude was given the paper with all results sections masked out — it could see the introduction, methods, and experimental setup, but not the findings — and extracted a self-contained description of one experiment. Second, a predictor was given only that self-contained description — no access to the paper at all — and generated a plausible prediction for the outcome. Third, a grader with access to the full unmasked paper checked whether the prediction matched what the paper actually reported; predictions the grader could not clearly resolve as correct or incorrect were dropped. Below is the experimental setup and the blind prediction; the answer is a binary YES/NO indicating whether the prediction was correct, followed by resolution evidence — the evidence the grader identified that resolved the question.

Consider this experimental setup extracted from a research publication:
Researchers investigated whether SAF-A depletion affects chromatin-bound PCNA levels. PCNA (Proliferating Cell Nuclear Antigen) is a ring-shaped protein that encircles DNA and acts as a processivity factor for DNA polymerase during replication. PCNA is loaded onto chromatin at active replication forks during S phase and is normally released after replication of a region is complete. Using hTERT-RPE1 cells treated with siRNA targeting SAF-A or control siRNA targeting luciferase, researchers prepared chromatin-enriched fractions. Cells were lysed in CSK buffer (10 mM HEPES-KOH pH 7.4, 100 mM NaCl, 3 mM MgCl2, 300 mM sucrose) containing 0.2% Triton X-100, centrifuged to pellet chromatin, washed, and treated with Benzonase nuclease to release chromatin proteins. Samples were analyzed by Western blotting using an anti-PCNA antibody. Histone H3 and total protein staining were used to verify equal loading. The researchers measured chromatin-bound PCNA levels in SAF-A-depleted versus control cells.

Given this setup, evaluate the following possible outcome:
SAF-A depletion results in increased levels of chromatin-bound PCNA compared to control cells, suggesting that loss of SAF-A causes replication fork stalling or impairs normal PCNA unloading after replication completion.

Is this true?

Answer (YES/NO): NO